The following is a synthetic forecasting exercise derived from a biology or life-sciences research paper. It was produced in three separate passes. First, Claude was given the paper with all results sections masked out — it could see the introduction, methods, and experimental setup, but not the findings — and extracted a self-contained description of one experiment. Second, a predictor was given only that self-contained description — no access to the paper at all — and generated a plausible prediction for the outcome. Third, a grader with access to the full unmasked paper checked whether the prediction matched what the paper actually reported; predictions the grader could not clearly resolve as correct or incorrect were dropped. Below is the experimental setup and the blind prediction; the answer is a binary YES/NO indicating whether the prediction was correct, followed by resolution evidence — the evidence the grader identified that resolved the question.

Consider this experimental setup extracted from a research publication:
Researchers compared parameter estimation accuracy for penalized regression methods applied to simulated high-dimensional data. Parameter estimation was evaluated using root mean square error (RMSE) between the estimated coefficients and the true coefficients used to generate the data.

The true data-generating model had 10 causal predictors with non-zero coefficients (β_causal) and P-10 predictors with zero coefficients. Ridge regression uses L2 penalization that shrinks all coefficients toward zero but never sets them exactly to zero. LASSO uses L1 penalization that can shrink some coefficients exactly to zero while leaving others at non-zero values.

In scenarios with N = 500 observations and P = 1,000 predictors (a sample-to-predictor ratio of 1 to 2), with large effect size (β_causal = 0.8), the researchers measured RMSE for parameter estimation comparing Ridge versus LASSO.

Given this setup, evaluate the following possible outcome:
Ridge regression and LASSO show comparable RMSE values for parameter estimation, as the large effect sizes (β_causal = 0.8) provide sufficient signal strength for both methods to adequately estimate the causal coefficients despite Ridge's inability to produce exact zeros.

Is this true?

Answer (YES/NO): YES